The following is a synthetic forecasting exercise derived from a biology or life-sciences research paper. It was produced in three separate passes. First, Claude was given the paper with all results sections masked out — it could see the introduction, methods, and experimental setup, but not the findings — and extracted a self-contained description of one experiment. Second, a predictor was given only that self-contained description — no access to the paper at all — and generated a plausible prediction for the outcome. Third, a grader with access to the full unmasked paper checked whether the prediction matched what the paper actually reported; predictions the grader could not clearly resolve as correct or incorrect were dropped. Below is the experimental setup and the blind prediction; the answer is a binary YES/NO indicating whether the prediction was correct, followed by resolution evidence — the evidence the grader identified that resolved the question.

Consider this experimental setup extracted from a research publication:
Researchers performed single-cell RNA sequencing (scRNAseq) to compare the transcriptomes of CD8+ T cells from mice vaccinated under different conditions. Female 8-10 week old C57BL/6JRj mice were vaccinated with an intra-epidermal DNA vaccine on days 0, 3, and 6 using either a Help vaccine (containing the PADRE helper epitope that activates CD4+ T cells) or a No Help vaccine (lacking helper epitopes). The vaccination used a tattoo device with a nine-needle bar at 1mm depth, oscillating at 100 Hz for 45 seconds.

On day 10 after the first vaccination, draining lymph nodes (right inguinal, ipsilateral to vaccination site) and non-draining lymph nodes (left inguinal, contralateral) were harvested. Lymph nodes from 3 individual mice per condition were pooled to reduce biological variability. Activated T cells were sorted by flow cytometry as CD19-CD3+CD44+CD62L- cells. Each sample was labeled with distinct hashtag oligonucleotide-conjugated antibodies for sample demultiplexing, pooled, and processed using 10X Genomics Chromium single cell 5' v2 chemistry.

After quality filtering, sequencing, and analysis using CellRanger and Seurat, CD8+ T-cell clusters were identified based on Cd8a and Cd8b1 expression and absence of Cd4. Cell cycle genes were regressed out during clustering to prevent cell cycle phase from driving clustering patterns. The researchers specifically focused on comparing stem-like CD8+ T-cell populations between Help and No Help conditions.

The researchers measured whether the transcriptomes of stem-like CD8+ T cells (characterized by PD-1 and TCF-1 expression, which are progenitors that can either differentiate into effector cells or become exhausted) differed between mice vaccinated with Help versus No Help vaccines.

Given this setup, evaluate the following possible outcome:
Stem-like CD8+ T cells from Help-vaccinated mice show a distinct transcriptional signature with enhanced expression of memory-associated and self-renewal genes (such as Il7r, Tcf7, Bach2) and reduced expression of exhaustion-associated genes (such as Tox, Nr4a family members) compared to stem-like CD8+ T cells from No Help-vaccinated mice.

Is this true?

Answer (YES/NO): NO